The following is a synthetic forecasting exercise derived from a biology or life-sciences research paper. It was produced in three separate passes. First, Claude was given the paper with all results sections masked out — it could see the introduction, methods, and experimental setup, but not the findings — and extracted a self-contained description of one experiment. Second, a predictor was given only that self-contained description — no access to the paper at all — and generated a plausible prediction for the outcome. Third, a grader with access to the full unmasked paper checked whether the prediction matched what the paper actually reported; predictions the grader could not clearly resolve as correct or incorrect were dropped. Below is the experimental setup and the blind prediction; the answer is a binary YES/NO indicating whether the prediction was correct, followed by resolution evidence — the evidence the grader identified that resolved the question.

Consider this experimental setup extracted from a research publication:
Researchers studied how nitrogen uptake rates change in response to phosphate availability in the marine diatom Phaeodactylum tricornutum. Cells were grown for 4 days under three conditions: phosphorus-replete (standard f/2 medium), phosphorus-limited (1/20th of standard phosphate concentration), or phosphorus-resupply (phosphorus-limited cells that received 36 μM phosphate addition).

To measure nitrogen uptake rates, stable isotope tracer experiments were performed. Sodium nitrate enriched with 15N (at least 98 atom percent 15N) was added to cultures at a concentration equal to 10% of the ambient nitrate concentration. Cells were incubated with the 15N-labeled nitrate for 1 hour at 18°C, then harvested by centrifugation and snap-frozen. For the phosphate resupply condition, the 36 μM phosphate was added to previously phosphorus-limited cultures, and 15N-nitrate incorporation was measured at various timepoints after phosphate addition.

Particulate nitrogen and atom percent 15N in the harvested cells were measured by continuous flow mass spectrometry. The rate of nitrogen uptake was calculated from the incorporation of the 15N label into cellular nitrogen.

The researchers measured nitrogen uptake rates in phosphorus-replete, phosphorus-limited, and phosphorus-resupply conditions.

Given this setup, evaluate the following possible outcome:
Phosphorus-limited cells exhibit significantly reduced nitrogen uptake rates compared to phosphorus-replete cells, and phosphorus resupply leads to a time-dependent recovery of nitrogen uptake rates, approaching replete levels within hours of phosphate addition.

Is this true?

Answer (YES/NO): NO